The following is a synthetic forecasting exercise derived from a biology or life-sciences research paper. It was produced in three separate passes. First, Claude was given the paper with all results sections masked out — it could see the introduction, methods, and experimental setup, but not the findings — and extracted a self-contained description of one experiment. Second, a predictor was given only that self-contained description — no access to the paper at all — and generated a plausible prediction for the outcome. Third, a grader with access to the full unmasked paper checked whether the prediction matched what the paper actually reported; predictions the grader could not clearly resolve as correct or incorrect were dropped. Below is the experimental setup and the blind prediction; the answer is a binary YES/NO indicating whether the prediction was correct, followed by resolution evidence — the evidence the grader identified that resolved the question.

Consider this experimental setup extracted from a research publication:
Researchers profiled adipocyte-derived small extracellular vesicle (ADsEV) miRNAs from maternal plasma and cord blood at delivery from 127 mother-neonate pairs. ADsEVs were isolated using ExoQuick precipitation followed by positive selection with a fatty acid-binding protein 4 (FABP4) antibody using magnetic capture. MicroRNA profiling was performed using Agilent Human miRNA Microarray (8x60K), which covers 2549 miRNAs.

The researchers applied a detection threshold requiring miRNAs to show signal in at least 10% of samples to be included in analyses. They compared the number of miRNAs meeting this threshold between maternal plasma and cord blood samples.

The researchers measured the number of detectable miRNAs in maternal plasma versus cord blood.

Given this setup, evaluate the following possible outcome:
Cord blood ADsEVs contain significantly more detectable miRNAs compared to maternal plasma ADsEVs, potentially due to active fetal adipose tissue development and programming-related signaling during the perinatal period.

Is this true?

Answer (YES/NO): NO